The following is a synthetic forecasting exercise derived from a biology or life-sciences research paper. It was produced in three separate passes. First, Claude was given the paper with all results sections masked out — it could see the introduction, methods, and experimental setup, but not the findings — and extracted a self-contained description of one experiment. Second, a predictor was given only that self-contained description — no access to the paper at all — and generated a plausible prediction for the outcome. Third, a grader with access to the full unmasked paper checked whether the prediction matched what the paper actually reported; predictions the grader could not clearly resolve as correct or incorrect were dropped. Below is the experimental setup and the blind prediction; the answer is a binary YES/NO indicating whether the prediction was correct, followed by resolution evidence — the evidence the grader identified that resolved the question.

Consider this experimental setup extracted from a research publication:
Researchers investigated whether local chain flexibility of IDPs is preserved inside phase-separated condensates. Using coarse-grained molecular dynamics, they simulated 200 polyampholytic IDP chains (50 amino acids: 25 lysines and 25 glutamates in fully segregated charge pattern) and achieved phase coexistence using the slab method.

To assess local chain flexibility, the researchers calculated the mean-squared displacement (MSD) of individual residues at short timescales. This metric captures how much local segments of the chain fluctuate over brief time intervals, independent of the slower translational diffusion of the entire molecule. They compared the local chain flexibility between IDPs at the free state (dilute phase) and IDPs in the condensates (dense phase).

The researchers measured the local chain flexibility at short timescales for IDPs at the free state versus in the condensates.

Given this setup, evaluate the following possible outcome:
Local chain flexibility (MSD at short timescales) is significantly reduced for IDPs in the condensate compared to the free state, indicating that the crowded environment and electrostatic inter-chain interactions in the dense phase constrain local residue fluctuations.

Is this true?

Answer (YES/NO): NO